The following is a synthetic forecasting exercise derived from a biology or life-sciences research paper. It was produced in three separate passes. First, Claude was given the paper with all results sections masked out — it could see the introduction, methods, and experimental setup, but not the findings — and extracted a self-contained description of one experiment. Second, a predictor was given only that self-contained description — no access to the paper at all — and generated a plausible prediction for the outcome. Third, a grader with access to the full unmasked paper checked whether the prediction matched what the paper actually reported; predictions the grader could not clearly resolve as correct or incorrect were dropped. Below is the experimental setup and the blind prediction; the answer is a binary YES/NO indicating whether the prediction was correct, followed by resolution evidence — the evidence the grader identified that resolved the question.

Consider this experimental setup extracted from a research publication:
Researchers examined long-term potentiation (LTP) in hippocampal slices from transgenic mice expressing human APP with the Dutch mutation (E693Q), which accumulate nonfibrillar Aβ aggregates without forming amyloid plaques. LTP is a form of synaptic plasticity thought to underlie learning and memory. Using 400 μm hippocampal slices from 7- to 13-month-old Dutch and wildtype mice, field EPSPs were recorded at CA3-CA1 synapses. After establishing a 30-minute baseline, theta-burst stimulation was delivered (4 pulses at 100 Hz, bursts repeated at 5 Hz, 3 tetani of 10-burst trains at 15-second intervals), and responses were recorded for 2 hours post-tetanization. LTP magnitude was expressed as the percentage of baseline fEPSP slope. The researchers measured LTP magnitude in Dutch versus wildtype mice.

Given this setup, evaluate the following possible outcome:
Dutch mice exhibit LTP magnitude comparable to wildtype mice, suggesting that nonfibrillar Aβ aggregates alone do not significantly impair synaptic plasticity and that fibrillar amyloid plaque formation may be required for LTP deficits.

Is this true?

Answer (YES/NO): YES